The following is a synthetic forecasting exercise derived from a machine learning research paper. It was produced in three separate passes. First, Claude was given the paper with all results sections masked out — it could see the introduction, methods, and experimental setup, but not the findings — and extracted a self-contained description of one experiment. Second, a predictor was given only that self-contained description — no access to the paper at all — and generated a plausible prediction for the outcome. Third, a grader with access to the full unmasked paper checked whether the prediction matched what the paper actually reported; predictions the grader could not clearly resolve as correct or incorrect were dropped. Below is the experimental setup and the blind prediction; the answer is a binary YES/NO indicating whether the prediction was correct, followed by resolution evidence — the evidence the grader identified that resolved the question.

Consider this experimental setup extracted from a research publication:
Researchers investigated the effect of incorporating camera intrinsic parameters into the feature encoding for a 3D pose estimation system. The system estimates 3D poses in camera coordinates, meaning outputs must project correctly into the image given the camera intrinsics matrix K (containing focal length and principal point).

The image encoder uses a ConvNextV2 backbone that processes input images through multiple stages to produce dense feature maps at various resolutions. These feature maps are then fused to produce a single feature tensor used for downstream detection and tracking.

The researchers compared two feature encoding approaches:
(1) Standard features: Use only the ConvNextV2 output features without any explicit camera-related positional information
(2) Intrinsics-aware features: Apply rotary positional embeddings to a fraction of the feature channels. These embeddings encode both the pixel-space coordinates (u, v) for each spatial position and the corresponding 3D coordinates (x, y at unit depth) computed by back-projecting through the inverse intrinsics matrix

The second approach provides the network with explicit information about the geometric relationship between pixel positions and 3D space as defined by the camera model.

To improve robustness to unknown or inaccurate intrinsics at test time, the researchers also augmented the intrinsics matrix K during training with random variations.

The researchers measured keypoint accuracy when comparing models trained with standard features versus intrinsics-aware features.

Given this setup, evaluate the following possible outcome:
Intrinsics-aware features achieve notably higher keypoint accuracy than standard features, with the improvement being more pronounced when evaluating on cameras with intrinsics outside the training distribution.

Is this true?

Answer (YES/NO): NO